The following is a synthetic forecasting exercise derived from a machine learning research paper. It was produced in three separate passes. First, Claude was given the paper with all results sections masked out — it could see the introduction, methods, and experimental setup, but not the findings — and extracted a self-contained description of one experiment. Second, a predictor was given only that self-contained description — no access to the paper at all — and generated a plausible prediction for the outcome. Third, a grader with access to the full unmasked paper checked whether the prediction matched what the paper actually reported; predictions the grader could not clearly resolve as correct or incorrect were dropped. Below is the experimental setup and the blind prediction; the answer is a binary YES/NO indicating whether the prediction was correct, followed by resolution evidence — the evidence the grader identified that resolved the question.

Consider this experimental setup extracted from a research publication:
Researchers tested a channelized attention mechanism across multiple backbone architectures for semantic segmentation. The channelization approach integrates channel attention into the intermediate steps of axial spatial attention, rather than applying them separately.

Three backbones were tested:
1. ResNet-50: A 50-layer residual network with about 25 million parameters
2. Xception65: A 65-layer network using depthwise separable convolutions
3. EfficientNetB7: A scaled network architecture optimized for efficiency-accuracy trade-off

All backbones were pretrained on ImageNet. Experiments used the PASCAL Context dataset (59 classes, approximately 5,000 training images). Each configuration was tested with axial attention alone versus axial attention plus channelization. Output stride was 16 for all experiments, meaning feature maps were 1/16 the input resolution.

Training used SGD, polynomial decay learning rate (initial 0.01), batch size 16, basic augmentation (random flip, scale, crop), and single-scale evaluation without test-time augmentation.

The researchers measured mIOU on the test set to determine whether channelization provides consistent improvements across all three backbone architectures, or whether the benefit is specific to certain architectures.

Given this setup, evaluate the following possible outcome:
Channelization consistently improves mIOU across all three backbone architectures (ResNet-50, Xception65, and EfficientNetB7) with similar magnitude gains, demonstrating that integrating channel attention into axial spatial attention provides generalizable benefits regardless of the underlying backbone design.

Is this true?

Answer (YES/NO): NO